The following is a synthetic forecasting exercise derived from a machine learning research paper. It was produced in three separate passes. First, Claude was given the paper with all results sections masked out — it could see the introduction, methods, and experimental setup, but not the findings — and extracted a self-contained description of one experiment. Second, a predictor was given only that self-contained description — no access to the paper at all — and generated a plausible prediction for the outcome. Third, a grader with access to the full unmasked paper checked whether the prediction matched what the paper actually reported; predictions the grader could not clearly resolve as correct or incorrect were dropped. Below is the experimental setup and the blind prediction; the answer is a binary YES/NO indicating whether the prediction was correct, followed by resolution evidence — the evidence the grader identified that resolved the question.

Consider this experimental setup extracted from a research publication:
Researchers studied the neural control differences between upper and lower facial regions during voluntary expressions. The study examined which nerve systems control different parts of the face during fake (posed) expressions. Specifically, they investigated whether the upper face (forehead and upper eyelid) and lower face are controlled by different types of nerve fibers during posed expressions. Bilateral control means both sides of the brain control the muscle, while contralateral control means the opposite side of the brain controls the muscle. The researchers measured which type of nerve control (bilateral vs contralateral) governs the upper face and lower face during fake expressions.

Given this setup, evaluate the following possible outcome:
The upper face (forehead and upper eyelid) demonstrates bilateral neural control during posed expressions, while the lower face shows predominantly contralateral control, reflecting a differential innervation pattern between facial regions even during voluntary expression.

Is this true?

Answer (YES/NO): YES